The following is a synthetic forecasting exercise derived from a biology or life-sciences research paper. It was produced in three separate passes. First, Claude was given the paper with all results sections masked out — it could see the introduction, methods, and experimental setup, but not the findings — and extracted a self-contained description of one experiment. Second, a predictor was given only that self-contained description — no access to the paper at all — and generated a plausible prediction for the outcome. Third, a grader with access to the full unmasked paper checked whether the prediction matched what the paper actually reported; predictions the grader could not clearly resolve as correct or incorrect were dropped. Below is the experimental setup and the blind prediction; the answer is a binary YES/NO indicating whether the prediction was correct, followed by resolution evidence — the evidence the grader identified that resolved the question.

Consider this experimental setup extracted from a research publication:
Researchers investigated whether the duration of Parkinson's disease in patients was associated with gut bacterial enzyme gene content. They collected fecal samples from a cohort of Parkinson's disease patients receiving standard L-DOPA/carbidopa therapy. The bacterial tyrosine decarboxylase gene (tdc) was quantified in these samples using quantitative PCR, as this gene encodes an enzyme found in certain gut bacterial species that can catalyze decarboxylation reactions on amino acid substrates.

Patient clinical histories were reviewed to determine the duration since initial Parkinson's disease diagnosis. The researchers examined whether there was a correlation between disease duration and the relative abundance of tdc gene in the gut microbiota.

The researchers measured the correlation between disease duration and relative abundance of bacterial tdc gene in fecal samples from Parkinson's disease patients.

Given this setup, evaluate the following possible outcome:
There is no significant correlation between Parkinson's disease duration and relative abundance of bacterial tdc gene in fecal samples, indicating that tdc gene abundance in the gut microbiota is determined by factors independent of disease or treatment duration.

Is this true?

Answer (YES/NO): NO